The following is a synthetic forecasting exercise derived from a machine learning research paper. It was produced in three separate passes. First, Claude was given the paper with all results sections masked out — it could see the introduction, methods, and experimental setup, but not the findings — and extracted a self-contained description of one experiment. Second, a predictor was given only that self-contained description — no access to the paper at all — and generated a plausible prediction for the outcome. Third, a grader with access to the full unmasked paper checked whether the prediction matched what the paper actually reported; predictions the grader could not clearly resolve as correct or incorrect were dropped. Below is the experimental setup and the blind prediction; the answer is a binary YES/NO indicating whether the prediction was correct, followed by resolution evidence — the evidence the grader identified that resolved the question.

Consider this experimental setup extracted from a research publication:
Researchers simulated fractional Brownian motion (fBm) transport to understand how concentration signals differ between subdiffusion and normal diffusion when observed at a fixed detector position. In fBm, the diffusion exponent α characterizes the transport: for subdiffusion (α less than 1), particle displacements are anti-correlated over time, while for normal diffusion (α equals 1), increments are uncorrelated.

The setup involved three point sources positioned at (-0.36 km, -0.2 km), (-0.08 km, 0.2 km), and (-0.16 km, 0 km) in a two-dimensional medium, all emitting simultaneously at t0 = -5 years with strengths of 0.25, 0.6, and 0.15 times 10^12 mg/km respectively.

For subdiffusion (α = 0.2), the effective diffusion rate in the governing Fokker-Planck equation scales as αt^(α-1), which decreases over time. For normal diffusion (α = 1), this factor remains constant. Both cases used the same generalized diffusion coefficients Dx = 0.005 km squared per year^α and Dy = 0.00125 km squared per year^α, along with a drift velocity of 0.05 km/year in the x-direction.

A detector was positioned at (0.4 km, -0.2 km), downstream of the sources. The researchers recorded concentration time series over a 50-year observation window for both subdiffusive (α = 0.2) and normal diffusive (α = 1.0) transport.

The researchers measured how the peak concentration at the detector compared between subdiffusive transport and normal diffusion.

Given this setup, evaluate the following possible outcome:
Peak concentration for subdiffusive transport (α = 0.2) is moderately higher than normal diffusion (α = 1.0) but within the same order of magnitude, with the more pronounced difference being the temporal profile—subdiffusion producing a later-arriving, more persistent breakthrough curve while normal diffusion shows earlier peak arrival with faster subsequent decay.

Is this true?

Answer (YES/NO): NO